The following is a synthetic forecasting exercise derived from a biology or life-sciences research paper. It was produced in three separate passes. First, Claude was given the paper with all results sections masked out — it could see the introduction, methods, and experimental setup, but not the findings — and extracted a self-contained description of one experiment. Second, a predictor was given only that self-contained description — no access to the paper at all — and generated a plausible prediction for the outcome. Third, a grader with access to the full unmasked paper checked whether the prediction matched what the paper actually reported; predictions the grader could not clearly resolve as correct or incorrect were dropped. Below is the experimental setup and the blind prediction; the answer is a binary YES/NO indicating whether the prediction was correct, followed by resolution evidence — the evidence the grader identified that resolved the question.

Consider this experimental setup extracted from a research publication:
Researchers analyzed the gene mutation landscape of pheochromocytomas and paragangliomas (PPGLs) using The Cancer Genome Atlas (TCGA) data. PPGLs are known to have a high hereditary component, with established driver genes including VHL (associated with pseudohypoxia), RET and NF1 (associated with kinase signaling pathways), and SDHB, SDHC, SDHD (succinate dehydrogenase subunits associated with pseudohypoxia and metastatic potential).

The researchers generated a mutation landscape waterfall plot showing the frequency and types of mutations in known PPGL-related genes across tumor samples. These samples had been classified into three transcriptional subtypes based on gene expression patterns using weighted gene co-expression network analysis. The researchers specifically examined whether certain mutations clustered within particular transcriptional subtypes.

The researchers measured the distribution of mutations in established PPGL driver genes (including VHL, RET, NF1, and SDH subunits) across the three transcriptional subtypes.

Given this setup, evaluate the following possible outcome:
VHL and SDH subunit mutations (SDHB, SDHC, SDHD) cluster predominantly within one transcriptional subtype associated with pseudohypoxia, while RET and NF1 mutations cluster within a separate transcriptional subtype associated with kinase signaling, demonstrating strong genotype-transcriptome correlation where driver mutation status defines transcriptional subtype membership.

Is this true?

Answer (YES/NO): NO